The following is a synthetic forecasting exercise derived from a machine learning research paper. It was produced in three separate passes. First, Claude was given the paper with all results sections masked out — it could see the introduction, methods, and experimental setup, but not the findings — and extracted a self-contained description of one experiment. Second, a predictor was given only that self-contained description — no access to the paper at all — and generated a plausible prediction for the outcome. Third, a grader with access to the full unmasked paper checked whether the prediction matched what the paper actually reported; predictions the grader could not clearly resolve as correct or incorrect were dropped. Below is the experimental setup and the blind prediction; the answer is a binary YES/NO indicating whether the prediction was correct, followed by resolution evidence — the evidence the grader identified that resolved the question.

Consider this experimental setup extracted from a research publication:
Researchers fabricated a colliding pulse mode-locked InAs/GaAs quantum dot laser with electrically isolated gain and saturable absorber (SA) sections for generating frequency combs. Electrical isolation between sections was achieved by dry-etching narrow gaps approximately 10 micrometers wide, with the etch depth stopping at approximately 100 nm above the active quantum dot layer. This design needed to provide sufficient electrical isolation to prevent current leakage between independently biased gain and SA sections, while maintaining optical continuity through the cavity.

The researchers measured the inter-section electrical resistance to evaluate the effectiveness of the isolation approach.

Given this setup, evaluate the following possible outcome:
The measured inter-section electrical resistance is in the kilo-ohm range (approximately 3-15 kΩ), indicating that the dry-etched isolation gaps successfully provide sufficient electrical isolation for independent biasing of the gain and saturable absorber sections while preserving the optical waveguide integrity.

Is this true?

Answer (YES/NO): NO